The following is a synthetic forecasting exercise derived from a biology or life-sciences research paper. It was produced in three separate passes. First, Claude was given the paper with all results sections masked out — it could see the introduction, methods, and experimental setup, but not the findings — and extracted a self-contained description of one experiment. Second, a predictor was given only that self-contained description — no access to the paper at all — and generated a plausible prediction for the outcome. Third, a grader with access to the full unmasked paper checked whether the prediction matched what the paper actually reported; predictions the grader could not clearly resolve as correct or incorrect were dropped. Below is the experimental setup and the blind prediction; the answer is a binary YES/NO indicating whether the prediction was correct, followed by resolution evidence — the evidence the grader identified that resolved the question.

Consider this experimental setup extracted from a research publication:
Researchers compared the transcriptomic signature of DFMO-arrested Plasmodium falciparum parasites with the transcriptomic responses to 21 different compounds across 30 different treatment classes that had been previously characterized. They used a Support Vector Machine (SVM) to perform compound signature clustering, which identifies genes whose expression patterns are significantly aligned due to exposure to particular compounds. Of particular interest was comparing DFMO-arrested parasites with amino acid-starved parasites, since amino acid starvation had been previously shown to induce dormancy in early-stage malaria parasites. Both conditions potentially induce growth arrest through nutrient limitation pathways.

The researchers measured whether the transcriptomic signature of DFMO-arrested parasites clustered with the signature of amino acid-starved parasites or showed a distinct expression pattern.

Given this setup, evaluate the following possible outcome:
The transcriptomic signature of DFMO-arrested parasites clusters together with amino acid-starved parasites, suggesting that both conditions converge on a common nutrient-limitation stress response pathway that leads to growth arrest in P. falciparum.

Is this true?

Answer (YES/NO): NO